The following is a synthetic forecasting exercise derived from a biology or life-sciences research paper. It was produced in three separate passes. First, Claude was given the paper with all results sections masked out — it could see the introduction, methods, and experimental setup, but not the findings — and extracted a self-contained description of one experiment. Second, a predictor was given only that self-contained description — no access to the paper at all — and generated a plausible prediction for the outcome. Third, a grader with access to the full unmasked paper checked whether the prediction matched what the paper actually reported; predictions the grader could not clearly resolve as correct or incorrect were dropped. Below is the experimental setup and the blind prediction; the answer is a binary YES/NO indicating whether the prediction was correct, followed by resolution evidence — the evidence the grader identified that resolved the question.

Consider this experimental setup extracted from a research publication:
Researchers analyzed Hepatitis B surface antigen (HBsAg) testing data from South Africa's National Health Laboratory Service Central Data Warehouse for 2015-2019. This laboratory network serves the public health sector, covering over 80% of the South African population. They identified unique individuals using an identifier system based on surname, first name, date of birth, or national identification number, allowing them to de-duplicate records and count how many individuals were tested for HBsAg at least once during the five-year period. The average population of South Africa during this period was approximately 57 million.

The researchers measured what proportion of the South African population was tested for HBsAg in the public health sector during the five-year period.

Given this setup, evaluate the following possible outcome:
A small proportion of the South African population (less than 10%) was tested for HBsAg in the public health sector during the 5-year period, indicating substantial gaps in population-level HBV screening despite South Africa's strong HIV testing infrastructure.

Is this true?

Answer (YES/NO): YES